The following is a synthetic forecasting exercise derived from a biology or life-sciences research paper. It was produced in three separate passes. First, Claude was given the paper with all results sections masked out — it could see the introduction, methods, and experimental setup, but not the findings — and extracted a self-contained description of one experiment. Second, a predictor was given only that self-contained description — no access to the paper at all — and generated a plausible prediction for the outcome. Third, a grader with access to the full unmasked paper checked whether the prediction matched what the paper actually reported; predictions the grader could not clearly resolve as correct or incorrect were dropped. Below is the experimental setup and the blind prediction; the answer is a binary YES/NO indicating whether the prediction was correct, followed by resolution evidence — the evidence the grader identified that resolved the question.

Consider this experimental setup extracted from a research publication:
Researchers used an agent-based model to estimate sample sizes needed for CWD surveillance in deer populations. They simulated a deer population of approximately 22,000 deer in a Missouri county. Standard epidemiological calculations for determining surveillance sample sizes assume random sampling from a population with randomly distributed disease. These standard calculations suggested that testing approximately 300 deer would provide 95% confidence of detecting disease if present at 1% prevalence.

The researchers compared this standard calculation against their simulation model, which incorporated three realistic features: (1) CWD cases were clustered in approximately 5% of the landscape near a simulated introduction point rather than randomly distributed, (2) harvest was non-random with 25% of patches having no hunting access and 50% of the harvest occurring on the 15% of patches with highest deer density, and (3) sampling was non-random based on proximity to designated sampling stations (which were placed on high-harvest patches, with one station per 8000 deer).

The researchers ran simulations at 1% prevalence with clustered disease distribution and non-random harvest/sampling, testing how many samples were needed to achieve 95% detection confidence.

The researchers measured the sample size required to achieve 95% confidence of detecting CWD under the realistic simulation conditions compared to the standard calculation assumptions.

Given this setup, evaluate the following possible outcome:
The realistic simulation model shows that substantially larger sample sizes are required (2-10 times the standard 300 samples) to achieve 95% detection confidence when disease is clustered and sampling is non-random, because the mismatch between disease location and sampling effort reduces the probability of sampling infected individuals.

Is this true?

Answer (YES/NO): YES